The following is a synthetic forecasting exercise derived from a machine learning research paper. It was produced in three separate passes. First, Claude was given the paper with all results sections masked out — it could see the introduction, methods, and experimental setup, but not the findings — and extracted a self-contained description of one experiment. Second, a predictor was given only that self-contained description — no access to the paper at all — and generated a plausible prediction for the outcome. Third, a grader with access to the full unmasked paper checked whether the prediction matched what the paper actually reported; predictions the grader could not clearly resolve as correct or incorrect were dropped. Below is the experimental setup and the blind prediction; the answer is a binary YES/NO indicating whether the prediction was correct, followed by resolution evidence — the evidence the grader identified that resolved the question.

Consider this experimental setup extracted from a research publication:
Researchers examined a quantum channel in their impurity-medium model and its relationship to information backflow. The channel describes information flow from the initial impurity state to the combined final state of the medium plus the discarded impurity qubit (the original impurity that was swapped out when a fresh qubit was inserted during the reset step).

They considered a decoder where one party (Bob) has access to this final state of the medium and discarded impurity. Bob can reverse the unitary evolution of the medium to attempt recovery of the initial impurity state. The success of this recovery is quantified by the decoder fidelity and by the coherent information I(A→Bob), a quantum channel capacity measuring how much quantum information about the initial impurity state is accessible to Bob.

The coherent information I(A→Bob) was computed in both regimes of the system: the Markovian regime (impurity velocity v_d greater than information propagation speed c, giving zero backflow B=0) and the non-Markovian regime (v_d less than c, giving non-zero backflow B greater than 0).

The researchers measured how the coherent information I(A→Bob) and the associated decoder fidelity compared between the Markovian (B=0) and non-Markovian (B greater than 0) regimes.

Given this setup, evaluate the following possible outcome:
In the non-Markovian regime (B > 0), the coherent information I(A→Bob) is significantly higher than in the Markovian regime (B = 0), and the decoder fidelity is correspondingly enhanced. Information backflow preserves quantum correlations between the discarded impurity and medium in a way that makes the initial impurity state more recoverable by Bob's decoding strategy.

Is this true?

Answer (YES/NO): NO